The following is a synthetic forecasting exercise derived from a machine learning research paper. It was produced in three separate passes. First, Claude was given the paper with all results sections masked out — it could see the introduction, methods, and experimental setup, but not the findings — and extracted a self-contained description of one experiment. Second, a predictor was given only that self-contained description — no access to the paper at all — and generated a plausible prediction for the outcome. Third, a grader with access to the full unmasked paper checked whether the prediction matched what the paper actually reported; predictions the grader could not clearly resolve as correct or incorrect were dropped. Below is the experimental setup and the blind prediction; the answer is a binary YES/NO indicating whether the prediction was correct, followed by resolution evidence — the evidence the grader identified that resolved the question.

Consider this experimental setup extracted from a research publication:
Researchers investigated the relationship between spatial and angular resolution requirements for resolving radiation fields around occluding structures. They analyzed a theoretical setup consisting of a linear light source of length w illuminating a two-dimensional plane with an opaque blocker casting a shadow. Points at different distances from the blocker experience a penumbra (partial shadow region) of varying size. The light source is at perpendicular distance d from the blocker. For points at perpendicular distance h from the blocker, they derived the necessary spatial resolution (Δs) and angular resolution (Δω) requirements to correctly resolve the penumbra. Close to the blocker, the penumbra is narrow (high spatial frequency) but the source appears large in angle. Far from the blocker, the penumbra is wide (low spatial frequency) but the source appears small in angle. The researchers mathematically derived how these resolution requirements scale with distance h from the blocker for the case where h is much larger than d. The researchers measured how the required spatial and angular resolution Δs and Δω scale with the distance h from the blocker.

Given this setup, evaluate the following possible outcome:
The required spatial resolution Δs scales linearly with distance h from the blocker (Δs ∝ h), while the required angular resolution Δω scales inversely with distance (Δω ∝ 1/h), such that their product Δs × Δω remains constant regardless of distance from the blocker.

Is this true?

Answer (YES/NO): YES